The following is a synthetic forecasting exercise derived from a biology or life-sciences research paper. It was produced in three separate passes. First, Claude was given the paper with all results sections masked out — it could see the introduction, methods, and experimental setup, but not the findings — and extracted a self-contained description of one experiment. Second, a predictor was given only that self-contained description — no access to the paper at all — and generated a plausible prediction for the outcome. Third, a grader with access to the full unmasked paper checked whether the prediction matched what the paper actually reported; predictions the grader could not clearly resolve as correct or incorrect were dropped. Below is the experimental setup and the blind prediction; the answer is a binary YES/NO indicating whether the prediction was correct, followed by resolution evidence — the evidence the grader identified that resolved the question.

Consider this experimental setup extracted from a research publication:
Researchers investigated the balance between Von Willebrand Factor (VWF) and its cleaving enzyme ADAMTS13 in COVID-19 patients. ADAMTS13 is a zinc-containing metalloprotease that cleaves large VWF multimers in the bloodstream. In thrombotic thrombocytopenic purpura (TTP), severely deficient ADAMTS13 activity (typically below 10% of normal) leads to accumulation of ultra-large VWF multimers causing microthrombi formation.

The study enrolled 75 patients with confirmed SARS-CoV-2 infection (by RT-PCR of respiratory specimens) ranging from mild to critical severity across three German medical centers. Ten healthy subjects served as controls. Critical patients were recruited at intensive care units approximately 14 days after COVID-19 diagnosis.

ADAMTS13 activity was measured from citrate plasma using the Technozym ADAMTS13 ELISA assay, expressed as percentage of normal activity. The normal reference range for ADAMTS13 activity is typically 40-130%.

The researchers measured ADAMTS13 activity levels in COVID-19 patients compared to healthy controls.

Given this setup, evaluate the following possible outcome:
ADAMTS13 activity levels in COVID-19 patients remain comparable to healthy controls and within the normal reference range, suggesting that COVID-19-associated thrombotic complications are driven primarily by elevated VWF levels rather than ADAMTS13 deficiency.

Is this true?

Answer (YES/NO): YES